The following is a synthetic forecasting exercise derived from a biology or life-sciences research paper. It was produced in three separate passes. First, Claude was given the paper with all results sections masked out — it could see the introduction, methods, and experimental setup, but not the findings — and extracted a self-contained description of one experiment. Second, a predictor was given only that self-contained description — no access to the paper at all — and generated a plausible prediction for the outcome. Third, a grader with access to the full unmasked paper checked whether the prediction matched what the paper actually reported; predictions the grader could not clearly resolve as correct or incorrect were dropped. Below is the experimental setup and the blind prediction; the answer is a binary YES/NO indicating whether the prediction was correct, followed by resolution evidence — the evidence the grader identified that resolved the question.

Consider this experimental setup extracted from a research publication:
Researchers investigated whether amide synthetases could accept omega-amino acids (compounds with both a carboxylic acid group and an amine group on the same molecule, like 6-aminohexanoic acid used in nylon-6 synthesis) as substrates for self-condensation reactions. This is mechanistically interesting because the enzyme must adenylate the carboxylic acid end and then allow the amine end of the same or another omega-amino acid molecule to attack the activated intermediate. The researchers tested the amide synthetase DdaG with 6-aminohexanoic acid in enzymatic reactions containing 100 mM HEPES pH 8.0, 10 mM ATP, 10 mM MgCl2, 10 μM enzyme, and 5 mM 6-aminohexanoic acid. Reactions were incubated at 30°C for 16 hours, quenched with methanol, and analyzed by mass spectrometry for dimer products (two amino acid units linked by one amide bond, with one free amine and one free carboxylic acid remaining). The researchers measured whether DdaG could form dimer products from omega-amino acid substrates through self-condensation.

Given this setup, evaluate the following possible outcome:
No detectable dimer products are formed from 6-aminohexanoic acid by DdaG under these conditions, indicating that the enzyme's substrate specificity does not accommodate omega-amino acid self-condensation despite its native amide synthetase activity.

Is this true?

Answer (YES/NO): YES